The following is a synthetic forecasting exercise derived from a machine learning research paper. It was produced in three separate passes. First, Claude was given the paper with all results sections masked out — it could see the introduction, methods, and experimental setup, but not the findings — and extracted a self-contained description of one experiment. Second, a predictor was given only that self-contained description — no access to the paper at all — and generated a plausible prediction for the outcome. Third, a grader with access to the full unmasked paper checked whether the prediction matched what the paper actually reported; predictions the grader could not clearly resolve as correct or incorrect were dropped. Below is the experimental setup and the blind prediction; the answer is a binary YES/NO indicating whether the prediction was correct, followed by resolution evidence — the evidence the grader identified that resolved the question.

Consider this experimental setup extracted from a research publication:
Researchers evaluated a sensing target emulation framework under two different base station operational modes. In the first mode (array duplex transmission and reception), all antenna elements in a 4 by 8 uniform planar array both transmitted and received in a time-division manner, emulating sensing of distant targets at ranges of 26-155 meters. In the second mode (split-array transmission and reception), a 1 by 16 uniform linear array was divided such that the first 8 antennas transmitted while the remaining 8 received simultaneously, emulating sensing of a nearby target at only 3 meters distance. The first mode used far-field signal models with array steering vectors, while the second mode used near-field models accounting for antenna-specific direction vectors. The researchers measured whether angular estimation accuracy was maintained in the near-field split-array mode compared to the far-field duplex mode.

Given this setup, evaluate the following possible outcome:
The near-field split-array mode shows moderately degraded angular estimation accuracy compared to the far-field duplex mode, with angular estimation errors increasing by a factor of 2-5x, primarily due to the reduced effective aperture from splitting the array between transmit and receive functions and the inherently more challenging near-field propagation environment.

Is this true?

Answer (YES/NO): NO